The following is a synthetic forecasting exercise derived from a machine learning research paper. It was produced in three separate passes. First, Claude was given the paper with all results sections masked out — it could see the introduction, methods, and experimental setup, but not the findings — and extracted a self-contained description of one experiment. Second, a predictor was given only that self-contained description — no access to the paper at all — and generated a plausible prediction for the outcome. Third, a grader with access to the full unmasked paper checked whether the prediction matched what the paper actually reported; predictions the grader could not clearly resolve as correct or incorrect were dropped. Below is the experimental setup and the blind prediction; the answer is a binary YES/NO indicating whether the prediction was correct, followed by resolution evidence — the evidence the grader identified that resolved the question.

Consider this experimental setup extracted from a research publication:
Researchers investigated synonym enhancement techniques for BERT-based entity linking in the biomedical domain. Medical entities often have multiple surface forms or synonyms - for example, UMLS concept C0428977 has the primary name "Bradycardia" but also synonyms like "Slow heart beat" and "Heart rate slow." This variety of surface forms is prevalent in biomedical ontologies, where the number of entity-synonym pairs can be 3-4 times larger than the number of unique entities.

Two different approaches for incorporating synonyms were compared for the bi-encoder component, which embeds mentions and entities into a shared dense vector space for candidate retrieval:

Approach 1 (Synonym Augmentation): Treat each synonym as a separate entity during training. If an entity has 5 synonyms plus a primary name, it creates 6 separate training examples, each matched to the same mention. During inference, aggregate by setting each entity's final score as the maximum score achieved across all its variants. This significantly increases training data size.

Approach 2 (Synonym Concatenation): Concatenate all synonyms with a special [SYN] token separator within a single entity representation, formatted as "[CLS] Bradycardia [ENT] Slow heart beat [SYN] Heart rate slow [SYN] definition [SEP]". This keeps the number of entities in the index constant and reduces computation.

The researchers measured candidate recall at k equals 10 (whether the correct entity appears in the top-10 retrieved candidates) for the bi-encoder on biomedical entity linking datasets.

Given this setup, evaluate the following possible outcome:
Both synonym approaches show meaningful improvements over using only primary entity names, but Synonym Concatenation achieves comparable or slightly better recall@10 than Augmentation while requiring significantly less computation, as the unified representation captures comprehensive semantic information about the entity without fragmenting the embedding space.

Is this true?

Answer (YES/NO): NO